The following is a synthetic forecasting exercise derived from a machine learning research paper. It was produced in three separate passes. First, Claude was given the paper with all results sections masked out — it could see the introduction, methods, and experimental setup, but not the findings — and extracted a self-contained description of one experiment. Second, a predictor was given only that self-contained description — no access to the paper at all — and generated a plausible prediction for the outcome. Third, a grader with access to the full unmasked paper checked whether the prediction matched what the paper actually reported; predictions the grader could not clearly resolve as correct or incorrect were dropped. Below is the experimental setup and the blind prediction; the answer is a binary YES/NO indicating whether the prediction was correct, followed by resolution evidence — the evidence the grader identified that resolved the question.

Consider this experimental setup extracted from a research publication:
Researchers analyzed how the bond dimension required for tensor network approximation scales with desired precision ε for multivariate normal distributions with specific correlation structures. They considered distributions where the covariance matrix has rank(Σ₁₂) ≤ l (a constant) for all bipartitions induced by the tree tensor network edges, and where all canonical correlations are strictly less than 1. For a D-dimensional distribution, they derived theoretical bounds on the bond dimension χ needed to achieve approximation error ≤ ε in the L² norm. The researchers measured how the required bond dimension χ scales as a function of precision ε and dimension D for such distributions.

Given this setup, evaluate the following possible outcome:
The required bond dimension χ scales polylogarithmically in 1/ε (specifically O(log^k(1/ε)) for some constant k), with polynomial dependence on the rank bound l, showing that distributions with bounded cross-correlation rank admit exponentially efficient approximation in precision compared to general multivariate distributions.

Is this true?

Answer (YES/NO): NO